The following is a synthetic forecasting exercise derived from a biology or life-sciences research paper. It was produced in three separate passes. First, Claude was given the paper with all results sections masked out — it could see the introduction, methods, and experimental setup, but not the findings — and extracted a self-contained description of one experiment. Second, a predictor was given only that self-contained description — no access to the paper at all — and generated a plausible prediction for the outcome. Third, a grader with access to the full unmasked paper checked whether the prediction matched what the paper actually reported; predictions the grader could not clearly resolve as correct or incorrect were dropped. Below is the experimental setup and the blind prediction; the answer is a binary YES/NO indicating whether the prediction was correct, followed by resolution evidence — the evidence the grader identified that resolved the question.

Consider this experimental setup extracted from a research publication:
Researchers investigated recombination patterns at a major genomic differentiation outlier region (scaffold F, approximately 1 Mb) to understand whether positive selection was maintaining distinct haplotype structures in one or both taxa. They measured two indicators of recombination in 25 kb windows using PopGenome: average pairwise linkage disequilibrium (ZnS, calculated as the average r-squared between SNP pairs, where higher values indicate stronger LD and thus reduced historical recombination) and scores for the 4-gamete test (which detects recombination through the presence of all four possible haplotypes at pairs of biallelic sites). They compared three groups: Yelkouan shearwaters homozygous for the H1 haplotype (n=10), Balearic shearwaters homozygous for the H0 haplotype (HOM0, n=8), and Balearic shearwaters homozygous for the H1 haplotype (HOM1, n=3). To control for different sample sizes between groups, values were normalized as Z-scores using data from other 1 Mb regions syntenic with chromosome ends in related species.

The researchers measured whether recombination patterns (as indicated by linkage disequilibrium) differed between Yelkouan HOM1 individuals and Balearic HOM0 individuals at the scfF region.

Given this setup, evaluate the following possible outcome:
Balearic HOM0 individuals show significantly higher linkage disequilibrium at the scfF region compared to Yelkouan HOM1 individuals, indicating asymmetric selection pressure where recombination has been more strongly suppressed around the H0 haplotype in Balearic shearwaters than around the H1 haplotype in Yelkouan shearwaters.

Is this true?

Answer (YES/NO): NO